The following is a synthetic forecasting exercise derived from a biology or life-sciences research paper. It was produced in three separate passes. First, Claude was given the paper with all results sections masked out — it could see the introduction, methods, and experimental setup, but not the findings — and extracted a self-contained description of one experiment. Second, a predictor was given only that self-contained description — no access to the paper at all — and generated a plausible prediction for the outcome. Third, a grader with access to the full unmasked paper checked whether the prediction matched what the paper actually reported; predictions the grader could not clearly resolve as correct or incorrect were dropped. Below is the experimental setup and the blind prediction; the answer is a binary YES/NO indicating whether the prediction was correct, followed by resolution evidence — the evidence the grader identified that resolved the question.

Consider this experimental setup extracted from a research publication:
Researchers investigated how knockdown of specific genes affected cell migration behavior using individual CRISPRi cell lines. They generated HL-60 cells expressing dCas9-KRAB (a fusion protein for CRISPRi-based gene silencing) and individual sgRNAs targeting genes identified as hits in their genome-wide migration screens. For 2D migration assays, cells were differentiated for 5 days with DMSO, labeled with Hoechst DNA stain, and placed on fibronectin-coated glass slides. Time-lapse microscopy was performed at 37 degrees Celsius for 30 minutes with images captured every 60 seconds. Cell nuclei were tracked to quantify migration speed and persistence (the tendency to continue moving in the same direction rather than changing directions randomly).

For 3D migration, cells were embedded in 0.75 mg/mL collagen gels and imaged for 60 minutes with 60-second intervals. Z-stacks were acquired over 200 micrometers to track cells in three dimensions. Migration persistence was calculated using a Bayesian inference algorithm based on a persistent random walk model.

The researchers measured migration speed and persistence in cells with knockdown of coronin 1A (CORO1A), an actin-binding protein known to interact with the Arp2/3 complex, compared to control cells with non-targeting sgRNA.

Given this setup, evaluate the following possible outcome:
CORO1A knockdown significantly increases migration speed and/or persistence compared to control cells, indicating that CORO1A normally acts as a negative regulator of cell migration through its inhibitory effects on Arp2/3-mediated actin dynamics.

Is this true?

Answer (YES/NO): NO